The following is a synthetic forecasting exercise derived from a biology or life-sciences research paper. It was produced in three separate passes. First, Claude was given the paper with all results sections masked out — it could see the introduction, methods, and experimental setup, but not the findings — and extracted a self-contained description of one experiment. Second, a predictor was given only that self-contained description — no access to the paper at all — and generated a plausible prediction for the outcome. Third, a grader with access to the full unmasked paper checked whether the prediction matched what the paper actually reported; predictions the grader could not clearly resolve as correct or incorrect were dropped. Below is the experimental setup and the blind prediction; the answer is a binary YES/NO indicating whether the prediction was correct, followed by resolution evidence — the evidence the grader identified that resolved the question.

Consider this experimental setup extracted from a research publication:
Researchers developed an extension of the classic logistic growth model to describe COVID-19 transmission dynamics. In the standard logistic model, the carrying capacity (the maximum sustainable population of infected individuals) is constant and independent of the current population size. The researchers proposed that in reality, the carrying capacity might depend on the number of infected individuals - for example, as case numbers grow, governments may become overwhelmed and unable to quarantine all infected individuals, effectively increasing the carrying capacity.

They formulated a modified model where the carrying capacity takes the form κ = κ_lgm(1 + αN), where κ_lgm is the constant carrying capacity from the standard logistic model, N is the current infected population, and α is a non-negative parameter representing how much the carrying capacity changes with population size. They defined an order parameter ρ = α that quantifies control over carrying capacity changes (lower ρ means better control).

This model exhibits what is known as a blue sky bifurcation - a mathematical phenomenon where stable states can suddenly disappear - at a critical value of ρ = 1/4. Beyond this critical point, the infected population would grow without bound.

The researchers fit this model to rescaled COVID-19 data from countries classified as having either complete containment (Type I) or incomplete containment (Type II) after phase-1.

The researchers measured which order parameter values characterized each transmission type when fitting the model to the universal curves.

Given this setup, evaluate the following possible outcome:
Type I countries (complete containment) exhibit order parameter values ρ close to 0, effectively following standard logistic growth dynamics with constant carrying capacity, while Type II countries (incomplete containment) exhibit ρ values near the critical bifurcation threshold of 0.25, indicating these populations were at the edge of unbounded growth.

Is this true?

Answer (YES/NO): YES